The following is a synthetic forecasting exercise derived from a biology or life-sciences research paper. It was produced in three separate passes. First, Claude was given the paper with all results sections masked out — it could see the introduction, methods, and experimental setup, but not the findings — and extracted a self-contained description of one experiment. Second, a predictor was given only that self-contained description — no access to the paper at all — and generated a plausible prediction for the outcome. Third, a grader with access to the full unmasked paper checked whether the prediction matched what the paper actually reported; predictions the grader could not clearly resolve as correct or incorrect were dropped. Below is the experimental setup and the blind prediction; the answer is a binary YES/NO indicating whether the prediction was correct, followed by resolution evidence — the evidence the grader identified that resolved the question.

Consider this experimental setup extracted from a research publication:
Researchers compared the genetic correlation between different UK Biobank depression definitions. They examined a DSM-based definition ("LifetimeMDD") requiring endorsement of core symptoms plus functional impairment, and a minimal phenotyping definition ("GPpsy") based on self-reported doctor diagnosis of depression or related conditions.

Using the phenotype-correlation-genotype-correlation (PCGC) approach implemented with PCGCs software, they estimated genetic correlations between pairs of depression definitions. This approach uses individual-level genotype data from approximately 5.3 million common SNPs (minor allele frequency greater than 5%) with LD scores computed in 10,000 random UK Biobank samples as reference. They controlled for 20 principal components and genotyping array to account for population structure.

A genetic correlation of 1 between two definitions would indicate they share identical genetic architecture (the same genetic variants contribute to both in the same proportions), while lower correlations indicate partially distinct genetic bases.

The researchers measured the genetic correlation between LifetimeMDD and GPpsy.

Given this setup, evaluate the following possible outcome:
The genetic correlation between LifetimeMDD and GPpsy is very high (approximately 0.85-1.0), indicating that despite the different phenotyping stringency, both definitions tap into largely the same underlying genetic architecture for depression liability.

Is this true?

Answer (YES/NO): NO